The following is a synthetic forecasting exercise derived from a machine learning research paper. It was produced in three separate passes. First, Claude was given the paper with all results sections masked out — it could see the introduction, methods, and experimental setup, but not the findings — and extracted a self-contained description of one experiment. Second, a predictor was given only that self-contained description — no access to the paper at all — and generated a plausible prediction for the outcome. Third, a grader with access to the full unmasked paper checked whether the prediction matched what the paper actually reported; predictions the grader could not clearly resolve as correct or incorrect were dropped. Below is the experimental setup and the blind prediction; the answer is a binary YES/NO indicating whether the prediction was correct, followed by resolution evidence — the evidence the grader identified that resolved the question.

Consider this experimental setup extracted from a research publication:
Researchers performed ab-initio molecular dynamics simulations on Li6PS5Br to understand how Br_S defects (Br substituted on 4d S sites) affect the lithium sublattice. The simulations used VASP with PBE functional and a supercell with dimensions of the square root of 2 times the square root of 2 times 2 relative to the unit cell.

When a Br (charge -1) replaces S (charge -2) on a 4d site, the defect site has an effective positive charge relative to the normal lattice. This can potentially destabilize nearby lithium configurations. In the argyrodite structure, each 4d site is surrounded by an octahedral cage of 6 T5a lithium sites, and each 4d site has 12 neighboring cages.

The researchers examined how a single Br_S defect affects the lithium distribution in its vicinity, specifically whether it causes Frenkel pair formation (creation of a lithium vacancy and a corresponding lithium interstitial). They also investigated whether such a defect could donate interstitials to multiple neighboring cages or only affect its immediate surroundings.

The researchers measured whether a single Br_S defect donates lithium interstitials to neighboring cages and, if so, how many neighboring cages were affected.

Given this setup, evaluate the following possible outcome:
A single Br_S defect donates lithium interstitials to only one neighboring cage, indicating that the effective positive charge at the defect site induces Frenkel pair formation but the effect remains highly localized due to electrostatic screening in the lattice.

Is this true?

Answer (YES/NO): NO